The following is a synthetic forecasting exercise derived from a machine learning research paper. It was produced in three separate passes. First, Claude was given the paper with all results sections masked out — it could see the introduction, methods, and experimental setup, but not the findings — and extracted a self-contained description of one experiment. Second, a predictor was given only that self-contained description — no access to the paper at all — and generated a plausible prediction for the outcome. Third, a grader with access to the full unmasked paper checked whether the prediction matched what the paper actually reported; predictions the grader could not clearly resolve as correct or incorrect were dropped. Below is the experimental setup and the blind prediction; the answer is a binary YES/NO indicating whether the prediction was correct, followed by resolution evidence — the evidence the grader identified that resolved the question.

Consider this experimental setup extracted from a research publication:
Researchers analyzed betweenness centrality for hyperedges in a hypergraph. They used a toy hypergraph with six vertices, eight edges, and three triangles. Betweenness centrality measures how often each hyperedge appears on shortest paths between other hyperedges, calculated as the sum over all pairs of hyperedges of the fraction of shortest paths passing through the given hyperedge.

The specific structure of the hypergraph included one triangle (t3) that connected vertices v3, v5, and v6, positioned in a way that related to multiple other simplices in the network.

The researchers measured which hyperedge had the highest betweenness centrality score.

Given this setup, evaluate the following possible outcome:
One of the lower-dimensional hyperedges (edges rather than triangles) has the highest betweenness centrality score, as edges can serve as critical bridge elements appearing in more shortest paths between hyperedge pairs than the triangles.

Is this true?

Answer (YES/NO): NO